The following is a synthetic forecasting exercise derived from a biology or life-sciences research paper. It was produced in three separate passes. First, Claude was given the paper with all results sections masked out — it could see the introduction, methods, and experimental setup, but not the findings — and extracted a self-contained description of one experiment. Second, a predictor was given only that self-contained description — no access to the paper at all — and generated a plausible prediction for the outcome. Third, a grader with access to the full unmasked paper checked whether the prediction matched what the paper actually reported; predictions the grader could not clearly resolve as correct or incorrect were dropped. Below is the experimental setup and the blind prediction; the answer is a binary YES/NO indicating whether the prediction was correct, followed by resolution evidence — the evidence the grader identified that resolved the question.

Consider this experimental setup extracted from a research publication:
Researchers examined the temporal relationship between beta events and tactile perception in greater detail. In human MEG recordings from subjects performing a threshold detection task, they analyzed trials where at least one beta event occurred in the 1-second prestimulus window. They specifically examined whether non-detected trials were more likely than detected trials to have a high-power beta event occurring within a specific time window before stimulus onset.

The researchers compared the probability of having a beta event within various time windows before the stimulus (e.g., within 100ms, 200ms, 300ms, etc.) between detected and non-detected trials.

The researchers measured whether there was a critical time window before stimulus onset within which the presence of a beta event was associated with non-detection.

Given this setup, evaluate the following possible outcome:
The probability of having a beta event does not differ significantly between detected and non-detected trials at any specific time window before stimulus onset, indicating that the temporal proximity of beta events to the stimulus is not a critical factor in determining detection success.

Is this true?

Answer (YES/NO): NO